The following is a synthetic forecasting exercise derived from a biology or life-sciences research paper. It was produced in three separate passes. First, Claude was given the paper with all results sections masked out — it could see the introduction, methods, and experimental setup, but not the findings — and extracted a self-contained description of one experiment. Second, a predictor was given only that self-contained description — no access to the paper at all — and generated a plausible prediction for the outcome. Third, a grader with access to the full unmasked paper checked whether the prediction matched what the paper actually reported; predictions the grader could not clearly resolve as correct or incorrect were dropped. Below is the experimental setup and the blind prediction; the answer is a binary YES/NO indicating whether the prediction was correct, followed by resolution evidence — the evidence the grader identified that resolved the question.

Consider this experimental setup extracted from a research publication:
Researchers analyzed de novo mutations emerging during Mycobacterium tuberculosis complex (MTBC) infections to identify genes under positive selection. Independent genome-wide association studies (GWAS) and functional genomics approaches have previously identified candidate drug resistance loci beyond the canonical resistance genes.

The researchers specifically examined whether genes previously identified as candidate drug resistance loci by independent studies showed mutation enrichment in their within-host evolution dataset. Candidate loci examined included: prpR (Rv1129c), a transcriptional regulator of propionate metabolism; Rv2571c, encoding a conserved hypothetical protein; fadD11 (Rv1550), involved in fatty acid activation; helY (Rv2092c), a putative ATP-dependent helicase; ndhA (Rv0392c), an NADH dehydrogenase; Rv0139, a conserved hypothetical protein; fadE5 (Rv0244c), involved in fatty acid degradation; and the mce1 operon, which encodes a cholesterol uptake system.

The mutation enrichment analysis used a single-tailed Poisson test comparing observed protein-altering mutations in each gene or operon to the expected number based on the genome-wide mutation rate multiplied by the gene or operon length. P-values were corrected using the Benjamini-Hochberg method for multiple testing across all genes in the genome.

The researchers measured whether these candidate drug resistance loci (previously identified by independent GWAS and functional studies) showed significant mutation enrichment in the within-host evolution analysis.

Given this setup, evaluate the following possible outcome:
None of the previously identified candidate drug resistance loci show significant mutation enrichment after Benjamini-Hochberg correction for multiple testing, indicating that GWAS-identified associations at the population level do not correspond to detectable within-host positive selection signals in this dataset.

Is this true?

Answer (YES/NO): NO